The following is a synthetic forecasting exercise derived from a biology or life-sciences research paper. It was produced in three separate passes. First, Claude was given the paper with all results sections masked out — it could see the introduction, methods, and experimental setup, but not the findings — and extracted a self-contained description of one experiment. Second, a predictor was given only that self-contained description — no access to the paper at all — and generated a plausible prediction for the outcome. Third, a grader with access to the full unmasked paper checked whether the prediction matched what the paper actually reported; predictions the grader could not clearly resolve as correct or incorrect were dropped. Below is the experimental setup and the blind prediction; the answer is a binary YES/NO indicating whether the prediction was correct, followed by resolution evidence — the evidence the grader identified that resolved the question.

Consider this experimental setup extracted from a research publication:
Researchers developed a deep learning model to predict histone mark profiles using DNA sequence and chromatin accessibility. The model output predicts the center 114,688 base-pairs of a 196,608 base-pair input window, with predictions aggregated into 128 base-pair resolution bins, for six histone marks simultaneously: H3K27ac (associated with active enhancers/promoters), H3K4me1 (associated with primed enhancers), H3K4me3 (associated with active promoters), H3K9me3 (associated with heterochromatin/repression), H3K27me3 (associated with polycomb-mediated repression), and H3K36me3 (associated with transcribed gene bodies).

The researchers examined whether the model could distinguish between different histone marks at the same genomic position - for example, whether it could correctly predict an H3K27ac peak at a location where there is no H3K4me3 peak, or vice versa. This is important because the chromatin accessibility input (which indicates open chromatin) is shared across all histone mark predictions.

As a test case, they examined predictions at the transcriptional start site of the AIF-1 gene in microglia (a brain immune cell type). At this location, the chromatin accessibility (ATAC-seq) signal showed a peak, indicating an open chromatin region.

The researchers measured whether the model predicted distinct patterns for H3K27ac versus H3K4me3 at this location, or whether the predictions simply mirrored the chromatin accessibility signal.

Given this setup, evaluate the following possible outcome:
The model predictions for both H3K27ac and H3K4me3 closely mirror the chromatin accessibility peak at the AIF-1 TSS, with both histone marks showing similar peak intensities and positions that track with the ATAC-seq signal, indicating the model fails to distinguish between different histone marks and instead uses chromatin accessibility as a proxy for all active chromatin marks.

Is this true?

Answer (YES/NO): NO